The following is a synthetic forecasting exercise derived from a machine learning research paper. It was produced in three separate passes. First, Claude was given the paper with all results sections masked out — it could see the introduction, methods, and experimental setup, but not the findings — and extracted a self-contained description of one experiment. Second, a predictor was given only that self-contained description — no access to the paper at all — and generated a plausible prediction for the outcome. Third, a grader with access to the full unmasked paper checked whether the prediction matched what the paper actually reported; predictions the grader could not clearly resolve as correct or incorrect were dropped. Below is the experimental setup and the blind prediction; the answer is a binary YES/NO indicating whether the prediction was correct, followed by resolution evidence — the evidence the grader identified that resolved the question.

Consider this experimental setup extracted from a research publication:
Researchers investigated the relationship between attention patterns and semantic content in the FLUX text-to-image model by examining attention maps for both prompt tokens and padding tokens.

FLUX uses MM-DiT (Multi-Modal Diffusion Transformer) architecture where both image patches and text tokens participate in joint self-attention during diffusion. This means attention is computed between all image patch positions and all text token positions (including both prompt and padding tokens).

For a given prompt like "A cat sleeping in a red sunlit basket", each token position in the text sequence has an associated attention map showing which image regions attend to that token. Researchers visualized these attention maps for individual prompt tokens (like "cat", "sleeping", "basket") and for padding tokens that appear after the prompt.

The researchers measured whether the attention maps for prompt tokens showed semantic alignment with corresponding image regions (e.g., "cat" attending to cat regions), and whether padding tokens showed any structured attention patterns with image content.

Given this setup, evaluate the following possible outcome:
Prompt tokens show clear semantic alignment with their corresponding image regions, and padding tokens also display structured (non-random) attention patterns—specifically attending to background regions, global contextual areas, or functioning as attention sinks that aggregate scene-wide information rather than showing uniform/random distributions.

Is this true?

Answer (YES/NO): NO